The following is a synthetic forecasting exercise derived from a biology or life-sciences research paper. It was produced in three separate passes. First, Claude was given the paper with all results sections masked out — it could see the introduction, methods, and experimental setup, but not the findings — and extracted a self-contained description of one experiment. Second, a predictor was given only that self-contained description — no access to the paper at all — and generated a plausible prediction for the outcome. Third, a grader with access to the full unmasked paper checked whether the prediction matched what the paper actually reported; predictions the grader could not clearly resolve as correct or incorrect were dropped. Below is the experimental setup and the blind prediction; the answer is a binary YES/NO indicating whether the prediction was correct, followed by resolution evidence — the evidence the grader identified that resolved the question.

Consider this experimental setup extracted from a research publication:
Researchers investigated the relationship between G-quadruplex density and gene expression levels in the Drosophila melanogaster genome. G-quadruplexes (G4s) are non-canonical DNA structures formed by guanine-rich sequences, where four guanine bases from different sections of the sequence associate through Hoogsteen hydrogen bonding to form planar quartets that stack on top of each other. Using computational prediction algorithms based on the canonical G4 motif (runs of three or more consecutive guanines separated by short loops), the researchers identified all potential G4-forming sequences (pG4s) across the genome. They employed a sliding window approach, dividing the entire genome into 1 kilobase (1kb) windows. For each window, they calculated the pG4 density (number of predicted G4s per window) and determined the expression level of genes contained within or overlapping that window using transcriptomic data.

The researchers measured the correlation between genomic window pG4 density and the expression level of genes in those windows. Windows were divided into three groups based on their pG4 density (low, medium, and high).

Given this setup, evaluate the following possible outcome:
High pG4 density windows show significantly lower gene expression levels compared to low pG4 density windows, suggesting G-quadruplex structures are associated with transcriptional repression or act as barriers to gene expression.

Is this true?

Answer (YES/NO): YES